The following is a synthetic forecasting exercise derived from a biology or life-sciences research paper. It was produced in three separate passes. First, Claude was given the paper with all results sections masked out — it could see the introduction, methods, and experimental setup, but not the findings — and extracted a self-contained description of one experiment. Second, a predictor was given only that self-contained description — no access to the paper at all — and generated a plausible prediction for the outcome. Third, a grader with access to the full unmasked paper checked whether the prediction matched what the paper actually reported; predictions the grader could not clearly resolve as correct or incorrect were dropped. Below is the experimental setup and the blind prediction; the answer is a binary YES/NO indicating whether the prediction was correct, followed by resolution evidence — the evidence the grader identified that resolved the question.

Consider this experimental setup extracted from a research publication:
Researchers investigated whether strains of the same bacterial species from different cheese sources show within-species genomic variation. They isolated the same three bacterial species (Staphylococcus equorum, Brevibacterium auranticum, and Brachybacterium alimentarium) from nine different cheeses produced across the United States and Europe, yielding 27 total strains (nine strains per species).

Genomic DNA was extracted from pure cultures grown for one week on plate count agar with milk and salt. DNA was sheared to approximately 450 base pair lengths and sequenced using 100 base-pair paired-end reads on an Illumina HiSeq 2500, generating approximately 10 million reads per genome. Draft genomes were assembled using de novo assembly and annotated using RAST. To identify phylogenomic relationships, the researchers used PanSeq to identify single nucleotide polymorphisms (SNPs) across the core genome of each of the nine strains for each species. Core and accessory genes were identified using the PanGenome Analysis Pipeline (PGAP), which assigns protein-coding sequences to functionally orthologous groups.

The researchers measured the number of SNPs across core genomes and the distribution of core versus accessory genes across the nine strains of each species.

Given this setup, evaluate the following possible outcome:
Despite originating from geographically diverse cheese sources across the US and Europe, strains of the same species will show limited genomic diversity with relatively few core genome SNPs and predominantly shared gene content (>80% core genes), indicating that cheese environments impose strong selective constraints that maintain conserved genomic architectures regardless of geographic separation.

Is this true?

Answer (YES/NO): NO